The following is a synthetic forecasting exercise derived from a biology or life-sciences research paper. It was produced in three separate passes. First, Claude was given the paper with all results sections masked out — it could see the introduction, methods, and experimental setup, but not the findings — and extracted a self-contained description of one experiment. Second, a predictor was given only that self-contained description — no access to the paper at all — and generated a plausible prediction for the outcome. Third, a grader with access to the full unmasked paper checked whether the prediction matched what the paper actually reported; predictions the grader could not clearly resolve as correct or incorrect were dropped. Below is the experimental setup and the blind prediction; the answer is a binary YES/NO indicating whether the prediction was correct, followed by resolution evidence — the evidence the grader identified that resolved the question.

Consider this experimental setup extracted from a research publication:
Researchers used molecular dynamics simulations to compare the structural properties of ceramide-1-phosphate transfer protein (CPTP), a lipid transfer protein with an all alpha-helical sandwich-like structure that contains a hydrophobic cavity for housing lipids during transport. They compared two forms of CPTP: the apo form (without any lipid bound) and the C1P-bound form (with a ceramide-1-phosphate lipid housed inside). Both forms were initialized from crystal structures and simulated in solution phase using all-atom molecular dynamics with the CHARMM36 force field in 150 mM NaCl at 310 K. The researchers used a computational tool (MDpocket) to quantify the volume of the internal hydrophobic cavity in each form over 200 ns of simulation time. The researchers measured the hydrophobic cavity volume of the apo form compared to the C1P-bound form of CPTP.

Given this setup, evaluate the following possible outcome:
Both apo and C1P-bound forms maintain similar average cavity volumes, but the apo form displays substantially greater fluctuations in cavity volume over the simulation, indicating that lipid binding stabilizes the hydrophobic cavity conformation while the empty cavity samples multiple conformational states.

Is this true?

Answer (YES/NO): NO